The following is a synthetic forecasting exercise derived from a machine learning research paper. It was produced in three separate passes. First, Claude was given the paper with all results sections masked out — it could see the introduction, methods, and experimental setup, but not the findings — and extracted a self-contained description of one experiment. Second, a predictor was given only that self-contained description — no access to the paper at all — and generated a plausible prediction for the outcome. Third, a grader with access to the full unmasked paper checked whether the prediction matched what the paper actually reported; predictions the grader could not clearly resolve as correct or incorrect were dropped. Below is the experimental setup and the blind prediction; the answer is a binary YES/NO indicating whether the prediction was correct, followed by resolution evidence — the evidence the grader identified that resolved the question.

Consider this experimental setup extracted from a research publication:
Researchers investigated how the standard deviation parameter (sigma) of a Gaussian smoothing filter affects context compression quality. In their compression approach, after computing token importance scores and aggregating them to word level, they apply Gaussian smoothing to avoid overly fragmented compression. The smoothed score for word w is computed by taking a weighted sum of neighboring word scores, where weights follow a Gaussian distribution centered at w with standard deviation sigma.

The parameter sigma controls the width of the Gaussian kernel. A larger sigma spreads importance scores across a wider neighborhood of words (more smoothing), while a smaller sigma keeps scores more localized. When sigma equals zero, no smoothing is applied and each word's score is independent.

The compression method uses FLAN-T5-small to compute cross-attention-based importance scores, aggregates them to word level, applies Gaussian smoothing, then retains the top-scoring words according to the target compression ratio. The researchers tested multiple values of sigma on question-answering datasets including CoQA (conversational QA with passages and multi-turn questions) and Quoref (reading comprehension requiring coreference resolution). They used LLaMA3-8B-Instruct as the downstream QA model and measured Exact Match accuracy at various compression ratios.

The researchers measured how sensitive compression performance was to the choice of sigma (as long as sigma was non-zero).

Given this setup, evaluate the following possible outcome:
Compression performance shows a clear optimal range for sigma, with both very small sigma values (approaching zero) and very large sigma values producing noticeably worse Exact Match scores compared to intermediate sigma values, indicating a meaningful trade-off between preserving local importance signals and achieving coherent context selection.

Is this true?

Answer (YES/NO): NO